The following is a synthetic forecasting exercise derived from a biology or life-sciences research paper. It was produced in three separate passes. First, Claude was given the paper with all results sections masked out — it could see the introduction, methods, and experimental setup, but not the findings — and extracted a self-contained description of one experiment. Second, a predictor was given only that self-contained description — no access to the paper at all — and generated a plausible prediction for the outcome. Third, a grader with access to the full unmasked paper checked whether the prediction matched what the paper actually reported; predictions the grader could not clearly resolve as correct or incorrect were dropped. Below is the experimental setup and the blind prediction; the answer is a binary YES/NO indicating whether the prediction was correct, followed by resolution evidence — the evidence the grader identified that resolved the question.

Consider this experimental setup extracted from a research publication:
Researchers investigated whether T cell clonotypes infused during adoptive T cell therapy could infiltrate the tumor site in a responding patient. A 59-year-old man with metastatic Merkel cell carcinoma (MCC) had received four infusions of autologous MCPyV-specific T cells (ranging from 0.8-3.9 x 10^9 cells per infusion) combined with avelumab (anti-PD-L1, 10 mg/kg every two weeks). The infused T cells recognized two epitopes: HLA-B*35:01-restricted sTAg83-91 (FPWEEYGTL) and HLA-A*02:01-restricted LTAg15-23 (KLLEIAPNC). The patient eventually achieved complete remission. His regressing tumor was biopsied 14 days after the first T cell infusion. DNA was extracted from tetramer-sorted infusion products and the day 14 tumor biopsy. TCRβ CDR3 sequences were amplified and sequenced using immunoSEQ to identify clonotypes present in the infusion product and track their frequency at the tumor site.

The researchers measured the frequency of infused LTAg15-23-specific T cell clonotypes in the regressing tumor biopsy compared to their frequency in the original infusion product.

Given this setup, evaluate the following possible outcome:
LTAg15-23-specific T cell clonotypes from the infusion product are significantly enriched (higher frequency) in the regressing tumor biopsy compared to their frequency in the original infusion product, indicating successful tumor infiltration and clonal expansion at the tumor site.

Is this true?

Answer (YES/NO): YES